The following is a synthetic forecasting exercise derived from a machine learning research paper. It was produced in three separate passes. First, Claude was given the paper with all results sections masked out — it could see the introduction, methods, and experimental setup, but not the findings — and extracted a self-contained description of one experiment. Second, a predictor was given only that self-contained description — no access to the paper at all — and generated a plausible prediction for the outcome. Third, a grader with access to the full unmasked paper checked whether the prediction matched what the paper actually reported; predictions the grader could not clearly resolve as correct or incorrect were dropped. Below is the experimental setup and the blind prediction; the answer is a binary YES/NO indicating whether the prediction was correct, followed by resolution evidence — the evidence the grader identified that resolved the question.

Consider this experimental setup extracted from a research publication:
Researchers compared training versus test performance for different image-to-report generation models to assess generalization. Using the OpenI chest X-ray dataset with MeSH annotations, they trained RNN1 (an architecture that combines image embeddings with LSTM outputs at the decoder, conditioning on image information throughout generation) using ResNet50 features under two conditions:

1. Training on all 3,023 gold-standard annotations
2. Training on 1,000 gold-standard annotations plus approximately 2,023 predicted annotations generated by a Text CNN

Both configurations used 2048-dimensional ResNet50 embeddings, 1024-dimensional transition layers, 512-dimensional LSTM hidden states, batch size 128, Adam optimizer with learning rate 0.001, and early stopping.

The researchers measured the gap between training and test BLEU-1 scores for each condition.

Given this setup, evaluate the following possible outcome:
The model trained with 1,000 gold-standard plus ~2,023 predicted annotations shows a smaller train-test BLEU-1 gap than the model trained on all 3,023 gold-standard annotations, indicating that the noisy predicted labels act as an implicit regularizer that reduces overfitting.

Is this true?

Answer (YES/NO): NO